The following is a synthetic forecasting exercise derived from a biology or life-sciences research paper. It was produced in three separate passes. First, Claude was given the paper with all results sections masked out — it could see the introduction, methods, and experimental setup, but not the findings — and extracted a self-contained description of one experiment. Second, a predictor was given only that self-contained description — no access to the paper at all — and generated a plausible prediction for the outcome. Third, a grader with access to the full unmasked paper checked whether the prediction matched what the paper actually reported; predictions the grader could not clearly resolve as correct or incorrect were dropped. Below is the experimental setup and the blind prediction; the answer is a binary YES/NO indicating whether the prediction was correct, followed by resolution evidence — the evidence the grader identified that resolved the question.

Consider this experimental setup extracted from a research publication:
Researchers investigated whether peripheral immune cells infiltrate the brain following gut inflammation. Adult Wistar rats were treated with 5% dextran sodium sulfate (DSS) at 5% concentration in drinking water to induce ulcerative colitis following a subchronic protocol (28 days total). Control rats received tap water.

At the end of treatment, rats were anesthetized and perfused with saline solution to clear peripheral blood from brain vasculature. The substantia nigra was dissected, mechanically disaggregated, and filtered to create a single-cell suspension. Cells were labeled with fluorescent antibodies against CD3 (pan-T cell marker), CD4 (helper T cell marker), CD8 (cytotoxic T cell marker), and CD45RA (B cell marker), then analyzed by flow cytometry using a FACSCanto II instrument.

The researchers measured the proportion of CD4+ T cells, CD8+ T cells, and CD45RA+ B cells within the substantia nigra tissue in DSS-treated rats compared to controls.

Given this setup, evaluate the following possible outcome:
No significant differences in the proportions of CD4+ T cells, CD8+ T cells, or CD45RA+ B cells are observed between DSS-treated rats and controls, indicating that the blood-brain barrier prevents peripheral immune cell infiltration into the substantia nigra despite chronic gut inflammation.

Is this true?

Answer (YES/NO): NO